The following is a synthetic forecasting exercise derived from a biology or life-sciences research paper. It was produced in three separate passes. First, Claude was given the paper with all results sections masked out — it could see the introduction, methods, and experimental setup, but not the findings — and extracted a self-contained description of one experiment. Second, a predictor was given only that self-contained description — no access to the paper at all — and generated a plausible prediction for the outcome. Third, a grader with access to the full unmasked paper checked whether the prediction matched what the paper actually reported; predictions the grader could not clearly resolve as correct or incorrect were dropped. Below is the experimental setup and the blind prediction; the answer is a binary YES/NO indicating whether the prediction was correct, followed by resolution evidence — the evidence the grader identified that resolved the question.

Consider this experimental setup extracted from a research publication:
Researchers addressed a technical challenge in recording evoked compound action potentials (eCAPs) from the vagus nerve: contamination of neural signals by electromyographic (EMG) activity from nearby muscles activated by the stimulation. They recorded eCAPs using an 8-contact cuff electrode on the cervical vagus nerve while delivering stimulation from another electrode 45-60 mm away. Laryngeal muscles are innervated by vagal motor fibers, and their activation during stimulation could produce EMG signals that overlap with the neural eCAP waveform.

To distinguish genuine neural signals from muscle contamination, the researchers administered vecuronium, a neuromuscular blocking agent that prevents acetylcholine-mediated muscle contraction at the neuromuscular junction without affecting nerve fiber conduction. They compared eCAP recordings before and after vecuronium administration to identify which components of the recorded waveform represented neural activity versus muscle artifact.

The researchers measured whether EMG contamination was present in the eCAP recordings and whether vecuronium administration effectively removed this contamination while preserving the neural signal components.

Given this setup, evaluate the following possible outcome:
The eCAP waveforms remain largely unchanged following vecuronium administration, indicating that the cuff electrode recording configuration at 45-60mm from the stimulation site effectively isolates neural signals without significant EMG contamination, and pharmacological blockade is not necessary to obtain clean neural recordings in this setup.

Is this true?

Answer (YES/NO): NO